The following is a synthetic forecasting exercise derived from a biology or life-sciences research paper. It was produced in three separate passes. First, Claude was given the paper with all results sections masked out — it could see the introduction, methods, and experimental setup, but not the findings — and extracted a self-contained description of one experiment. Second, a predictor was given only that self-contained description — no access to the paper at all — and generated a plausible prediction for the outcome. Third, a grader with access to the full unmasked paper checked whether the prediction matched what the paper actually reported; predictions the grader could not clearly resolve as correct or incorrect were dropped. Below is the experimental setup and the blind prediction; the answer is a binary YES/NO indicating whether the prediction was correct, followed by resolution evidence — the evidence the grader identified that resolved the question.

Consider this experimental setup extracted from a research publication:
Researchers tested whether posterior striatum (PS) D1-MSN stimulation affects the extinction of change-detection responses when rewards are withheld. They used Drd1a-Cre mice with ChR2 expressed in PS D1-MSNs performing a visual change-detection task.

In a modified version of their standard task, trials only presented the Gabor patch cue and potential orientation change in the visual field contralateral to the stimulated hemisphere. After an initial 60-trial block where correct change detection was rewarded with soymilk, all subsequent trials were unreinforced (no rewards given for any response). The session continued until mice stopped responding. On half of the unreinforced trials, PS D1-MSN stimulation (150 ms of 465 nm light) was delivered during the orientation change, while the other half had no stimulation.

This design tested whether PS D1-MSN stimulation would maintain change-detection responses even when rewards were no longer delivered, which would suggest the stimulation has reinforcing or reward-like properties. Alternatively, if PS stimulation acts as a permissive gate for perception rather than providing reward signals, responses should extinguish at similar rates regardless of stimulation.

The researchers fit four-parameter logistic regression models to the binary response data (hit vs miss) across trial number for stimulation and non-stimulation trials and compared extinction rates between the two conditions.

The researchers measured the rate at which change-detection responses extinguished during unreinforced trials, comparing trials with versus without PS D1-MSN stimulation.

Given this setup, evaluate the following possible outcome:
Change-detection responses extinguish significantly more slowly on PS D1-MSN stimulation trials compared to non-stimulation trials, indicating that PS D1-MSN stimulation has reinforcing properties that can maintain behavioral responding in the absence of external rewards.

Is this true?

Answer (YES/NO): NO